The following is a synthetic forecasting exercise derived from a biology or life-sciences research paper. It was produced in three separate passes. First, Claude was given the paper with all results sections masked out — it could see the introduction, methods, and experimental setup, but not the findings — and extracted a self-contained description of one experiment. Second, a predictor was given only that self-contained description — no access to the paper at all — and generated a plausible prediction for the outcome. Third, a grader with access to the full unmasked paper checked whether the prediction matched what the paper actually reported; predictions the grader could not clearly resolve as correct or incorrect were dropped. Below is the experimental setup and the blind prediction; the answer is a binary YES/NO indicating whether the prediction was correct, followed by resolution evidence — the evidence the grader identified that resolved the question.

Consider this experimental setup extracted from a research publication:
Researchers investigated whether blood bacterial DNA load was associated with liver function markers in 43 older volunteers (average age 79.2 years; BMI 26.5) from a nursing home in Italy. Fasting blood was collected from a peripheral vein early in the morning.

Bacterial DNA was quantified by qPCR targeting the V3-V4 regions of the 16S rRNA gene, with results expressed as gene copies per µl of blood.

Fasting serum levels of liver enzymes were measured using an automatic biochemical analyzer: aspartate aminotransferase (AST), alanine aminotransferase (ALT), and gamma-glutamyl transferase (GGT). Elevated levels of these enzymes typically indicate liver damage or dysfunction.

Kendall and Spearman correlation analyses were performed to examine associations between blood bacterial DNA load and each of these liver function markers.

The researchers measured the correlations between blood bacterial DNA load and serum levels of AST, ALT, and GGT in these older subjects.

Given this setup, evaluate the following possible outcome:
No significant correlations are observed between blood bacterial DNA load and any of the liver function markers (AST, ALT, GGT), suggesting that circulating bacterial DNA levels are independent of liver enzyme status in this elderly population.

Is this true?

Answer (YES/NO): YES